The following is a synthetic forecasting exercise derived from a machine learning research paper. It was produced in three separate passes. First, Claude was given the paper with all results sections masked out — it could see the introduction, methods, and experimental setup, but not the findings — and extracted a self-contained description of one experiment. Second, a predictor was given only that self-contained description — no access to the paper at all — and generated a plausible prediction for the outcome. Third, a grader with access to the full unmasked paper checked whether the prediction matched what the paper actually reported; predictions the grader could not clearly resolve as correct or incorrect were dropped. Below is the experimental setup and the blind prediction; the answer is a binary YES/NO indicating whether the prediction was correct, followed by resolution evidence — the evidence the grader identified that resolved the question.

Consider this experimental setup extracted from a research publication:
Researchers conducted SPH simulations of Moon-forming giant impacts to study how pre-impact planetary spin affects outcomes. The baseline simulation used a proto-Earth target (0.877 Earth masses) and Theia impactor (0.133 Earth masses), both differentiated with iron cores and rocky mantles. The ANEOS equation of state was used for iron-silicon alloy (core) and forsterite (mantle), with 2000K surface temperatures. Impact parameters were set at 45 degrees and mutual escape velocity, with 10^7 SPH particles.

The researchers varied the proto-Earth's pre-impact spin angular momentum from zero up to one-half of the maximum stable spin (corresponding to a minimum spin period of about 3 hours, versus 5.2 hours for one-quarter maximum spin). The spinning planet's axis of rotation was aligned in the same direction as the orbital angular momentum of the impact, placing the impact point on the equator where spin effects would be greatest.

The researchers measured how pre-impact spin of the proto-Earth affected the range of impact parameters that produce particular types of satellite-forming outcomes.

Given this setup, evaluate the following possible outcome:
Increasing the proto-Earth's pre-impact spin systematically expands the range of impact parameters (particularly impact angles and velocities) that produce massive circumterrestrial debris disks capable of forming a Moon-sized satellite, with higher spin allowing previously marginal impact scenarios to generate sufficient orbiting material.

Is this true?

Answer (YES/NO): NO